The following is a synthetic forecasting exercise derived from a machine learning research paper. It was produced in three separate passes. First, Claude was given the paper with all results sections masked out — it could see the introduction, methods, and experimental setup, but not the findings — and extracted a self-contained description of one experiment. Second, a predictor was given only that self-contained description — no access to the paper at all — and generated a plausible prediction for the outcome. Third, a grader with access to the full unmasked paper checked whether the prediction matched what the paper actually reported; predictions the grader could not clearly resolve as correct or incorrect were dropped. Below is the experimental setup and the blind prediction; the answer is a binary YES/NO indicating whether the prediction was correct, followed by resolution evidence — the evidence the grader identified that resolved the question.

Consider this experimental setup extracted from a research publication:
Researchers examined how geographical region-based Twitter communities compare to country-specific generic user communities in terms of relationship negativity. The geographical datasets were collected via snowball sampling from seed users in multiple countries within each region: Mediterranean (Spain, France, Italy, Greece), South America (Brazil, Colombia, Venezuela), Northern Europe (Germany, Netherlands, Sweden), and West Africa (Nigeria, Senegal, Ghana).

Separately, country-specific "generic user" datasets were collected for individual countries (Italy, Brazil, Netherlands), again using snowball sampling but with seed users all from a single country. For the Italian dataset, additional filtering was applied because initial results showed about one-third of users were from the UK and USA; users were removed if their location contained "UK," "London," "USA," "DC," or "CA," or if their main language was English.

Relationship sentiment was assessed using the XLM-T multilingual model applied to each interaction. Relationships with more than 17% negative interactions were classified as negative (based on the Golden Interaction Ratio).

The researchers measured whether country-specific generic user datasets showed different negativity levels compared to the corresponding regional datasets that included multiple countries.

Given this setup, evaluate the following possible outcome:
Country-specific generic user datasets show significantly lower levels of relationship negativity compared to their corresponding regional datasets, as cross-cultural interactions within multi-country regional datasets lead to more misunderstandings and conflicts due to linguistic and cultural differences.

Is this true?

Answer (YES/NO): NO